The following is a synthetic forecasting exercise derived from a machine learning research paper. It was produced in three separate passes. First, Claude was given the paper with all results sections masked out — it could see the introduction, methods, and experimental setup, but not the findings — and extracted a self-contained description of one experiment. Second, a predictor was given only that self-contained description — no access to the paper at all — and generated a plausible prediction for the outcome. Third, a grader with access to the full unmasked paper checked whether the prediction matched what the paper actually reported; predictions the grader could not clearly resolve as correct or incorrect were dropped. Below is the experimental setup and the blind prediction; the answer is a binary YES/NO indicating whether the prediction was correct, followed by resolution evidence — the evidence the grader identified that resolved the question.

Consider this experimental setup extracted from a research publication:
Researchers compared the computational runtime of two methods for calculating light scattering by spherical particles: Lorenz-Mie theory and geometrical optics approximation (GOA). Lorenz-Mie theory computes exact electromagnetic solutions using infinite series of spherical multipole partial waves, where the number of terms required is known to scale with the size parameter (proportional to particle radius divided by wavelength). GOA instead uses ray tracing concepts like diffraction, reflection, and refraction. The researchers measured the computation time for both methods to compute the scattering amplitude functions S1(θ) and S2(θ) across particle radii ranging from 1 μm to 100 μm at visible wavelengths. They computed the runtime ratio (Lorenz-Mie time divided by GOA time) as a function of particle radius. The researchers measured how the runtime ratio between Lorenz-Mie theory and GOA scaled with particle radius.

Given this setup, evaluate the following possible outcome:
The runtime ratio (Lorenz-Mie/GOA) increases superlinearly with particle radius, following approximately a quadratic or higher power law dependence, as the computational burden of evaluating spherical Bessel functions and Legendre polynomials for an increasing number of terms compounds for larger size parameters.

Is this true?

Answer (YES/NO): NO